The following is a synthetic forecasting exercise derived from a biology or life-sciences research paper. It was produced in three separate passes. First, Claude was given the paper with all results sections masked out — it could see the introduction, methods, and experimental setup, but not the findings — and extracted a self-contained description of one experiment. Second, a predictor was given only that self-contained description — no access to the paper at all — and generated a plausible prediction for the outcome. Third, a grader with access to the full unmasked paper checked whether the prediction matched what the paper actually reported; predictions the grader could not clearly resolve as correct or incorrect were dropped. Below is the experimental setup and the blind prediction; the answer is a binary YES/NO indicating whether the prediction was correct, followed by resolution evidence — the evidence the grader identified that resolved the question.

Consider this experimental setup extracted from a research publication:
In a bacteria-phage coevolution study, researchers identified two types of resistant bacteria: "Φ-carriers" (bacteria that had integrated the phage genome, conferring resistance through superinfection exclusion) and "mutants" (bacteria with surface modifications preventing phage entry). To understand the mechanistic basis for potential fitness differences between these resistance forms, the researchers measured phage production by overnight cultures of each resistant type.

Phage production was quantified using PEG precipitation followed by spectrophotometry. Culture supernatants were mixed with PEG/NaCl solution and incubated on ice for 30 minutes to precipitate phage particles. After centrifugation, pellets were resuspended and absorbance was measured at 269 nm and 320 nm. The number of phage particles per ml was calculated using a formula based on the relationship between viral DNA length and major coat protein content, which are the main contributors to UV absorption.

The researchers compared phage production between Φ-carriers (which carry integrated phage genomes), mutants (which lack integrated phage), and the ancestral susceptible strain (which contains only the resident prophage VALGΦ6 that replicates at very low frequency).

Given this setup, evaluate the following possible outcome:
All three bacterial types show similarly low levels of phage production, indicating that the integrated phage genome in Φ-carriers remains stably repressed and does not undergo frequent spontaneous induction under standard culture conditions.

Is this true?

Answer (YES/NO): NO